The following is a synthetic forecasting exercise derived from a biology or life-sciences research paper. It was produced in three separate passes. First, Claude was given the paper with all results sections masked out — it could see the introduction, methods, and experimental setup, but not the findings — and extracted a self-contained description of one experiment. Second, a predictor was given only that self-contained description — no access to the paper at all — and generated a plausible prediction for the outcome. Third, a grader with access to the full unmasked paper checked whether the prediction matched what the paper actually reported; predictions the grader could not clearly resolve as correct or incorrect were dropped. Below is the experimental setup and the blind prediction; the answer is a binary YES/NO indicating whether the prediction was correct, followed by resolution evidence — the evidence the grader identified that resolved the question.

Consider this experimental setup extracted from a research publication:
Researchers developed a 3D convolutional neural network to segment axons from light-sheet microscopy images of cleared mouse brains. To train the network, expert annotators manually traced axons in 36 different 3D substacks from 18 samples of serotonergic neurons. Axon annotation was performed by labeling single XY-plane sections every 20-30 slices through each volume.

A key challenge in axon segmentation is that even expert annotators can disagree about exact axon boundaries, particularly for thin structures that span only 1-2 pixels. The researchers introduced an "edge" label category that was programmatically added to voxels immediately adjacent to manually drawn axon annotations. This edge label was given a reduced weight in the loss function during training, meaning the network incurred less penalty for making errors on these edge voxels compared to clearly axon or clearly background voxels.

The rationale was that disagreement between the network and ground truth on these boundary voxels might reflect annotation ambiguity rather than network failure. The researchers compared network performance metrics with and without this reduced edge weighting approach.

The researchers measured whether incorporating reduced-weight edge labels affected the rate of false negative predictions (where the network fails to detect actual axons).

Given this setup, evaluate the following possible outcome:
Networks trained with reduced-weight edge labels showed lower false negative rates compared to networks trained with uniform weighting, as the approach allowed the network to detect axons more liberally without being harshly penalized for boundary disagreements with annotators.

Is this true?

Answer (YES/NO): YES